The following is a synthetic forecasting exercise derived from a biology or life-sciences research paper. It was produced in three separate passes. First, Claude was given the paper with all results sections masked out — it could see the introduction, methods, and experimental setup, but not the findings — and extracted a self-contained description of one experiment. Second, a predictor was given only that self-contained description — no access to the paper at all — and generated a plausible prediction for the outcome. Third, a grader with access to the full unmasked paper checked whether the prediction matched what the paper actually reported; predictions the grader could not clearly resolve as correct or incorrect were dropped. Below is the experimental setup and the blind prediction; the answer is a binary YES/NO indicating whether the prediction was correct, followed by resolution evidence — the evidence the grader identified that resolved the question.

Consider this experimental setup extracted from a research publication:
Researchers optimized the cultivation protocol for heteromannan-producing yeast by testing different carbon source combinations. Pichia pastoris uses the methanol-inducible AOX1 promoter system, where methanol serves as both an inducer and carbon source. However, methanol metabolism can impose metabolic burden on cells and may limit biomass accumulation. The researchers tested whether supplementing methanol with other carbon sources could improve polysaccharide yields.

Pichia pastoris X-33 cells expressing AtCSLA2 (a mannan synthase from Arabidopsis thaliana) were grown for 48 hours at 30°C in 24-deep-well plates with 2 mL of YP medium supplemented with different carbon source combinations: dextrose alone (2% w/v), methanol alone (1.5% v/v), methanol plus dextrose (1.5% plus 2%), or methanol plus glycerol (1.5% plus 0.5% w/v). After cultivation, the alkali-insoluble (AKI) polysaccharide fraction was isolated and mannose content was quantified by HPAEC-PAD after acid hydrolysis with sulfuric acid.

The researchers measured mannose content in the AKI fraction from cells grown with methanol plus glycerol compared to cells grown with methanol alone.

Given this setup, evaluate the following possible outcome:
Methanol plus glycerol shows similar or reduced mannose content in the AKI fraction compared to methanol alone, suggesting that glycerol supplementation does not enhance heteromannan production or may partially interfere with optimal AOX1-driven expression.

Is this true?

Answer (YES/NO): NO